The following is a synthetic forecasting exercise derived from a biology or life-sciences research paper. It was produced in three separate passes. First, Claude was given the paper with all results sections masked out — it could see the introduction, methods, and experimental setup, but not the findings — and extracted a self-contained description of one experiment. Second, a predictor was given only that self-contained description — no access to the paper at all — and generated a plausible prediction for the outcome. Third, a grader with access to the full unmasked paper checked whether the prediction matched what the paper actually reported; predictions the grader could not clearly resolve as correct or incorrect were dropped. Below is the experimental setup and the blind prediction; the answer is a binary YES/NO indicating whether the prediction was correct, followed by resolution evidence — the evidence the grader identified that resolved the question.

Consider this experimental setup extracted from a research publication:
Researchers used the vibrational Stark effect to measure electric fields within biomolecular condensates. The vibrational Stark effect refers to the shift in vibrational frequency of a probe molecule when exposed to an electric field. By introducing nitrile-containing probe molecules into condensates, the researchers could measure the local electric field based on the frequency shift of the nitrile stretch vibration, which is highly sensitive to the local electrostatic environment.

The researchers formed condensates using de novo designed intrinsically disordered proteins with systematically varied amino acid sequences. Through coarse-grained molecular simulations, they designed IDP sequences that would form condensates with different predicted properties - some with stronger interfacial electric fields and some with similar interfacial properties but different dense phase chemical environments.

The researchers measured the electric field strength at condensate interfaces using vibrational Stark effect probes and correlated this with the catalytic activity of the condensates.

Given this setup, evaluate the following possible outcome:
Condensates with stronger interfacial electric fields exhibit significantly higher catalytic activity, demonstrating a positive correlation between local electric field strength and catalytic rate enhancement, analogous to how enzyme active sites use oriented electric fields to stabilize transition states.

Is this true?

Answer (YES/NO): YES